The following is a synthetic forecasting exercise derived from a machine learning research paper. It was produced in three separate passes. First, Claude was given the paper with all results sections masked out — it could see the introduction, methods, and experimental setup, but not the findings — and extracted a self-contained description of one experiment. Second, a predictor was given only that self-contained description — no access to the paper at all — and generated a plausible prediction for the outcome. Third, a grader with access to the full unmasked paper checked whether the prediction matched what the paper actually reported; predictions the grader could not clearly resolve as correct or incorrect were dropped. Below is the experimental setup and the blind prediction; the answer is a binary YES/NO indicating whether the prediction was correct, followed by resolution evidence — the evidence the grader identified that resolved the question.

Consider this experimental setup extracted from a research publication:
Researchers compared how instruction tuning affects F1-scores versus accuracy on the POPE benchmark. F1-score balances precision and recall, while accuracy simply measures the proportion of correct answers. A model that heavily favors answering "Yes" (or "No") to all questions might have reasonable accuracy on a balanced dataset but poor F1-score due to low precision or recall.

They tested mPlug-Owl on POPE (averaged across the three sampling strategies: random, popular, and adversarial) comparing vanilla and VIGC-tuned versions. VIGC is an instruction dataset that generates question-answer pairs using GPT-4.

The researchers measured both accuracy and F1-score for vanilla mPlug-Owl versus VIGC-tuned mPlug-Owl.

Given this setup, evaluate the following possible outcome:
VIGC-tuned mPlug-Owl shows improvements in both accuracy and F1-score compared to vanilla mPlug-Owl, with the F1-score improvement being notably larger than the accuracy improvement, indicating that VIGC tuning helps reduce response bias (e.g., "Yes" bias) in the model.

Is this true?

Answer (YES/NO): NO